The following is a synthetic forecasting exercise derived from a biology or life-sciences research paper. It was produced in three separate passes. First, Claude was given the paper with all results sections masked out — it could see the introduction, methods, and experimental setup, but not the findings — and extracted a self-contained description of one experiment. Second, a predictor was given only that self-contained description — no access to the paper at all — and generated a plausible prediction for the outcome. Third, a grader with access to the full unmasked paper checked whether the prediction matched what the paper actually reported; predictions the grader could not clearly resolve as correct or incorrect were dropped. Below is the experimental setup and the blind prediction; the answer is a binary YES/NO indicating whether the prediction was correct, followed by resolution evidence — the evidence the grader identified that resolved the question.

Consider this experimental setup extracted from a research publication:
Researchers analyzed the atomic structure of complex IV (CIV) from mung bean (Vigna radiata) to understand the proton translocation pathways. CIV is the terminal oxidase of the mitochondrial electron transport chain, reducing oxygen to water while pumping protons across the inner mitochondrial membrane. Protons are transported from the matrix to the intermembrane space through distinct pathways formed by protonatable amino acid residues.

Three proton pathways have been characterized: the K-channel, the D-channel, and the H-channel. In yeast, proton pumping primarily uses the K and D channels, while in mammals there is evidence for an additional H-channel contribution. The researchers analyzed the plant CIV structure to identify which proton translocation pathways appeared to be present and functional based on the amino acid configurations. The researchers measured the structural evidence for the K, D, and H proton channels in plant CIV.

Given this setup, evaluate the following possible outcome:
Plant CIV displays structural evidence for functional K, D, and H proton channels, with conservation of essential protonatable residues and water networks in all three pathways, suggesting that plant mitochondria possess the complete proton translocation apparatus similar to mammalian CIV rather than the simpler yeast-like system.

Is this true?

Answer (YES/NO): NO